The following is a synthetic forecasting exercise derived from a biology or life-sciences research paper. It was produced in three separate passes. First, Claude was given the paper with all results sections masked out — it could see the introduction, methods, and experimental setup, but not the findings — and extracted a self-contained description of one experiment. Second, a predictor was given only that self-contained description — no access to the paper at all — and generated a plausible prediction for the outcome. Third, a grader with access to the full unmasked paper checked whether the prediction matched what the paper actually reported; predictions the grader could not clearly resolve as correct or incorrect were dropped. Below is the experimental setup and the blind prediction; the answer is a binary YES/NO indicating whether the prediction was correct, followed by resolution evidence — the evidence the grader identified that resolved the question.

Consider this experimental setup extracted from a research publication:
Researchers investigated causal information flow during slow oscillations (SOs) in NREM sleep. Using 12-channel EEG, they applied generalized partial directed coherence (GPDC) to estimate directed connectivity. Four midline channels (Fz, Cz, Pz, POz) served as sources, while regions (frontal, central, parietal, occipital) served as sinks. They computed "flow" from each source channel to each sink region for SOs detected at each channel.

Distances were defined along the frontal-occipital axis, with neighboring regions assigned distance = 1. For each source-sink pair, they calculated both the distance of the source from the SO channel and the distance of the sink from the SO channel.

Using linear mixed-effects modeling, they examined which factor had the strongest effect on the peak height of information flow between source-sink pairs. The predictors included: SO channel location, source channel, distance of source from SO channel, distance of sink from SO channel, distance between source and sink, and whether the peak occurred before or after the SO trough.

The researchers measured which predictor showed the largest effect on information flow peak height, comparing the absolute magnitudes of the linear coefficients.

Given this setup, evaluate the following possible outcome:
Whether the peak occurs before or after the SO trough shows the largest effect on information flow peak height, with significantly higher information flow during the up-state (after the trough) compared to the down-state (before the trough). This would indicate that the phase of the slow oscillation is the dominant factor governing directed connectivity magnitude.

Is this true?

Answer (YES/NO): NO